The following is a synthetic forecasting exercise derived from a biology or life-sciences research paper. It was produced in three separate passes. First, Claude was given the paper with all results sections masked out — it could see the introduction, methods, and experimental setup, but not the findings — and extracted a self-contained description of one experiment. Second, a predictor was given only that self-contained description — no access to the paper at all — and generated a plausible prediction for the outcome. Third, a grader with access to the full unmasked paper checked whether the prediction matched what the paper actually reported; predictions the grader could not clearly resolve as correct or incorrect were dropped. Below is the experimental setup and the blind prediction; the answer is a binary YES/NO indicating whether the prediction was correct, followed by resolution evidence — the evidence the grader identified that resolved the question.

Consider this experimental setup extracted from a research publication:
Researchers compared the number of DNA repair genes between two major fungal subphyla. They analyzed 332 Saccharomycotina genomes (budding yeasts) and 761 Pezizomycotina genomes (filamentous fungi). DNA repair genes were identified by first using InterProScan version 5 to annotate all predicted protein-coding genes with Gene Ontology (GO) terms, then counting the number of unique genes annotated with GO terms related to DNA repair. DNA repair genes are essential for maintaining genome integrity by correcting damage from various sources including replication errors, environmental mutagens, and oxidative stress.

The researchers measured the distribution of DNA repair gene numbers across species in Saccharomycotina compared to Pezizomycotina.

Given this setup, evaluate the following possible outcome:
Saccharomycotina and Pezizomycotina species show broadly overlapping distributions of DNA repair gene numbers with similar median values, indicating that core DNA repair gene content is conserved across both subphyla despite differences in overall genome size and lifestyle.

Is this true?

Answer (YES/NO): NO